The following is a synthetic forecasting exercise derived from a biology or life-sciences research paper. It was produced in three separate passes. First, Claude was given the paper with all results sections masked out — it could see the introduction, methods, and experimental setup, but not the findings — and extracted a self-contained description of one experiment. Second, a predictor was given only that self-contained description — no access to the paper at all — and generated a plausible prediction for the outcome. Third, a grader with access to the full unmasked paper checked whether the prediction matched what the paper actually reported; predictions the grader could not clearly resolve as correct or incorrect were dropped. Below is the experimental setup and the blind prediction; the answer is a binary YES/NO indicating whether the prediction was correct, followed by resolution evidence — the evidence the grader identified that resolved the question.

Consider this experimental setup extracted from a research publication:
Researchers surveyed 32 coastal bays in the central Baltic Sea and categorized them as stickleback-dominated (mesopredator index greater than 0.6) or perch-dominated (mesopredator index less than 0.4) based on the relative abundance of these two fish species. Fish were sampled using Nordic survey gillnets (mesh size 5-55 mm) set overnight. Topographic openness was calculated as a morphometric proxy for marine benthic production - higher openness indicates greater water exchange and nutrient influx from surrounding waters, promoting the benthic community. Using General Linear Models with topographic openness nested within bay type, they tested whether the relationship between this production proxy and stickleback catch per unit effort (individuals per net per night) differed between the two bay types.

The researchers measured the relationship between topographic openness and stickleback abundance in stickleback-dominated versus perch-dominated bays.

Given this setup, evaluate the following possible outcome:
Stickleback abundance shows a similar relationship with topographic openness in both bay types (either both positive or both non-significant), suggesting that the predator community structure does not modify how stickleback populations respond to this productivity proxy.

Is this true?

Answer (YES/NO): NO